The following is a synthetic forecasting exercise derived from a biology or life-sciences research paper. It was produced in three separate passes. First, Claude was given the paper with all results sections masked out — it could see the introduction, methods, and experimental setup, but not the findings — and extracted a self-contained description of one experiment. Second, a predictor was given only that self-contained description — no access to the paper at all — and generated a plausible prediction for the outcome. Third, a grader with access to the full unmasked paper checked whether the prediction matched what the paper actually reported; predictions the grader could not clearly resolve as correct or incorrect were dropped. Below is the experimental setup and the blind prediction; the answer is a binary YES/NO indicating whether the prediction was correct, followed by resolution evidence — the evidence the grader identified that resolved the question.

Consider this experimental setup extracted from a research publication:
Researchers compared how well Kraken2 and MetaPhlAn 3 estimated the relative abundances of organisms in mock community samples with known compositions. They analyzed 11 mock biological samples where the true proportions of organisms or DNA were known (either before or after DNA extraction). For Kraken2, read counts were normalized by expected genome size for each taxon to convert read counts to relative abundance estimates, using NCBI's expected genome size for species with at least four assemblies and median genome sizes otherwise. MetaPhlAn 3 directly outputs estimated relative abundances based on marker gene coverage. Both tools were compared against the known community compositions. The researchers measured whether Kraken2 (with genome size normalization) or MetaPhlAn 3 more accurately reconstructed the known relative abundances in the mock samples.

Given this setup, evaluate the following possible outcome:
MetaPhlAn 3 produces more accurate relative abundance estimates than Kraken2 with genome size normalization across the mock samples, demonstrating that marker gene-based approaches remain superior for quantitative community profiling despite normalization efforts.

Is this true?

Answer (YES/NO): NO